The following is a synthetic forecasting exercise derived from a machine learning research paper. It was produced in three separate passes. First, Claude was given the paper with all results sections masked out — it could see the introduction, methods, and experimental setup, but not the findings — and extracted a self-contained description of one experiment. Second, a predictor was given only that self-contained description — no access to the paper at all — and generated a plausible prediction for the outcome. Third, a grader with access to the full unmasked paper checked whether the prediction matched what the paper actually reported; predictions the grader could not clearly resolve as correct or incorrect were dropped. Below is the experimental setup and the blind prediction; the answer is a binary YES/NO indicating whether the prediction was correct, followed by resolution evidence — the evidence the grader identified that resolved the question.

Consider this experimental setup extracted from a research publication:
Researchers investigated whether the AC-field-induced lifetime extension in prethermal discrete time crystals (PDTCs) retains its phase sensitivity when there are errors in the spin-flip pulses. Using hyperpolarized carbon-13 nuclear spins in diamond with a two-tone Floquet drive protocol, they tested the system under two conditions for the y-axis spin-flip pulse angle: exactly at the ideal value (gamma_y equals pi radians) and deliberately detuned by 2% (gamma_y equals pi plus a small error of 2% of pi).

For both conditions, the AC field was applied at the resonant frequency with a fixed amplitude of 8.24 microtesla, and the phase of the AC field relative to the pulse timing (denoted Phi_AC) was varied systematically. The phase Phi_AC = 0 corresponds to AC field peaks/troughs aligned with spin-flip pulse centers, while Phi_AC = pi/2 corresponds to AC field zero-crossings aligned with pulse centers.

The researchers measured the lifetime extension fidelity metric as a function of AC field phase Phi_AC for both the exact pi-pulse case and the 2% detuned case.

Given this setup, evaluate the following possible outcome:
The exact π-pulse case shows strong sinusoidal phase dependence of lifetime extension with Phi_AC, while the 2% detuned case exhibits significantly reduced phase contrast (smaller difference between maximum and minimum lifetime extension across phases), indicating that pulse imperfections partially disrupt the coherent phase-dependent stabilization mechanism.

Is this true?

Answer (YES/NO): NO